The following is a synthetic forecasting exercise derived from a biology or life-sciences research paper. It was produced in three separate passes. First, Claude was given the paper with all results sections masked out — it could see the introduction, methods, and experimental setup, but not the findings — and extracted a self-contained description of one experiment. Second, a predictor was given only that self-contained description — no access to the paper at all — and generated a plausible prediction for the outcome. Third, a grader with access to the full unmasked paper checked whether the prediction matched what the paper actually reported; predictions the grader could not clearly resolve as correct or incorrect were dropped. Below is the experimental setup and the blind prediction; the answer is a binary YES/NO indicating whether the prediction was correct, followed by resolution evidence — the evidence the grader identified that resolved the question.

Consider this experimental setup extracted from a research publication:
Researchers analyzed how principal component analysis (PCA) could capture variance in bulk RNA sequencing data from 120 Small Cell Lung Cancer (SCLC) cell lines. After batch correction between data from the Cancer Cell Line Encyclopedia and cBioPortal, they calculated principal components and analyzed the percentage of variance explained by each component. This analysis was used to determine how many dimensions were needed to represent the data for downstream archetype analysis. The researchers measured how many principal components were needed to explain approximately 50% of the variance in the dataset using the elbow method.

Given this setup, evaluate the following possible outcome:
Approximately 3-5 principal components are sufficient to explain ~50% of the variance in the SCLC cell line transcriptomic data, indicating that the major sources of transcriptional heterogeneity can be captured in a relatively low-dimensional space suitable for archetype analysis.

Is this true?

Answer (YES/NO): NO